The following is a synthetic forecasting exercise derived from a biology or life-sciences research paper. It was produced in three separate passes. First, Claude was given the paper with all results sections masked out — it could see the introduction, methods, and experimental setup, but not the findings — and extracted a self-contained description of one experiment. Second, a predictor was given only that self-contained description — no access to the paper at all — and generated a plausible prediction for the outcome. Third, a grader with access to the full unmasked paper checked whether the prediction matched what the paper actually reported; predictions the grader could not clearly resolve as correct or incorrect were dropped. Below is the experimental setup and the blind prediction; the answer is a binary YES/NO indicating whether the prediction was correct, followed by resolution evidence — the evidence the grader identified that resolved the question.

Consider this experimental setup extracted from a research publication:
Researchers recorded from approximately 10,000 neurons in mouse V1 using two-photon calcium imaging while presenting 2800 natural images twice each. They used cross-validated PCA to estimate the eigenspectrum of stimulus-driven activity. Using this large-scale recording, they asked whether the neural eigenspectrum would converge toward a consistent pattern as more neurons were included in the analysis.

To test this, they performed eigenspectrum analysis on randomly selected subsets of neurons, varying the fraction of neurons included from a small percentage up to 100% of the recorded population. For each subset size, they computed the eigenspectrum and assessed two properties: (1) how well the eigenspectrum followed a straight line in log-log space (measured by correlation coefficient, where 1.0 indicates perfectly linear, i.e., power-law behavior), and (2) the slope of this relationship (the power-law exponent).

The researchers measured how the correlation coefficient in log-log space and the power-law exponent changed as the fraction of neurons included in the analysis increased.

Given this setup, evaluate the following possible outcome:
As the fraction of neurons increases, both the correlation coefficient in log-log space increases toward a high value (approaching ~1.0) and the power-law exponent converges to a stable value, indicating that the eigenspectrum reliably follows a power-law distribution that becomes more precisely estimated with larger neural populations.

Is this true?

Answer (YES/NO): YES